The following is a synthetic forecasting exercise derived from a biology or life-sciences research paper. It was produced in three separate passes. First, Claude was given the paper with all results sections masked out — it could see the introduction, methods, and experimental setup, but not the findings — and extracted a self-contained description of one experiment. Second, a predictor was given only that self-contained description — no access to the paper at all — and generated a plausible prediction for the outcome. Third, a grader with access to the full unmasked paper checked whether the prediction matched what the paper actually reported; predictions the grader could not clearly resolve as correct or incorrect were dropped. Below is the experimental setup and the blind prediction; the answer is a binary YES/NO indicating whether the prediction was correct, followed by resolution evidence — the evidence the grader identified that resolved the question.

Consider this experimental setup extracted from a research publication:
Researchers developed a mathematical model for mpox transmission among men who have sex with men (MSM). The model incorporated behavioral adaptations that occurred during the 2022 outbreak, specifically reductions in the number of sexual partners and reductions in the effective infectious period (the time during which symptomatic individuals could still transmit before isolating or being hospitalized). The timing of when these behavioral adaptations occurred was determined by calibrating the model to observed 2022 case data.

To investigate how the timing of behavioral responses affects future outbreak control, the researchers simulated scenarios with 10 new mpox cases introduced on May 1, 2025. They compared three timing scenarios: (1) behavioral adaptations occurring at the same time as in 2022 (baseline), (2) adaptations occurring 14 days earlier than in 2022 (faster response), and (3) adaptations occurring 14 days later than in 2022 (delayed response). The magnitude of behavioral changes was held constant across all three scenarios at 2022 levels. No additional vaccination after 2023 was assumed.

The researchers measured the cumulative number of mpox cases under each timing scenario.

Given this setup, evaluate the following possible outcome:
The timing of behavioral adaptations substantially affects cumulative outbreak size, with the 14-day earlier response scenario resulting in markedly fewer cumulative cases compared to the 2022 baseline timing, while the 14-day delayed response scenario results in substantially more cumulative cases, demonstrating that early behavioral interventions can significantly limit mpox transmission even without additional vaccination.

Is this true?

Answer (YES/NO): YES